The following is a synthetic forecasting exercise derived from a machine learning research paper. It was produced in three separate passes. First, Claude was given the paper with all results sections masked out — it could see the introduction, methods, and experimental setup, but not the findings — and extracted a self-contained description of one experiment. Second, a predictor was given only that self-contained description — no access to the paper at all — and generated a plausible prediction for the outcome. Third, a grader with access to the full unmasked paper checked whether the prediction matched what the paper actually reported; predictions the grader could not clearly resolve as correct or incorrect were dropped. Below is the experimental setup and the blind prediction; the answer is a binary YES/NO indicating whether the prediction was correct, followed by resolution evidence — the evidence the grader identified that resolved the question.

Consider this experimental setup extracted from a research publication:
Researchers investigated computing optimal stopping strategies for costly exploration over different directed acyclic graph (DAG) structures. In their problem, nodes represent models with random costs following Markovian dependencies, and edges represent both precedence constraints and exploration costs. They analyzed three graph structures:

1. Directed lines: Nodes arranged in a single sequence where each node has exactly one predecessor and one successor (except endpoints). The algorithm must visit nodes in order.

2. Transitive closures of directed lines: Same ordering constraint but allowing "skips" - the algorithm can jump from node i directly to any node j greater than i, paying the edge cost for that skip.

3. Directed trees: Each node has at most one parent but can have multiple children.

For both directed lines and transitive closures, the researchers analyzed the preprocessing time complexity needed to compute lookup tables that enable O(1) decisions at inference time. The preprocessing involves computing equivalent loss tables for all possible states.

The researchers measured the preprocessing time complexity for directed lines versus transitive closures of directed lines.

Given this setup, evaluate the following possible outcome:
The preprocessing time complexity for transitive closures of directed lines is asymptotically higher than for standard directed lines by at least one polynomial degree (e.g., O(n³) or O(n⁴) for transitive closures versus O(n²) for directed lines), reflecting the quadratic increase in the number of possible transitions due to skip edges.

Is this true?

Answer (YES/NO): YES